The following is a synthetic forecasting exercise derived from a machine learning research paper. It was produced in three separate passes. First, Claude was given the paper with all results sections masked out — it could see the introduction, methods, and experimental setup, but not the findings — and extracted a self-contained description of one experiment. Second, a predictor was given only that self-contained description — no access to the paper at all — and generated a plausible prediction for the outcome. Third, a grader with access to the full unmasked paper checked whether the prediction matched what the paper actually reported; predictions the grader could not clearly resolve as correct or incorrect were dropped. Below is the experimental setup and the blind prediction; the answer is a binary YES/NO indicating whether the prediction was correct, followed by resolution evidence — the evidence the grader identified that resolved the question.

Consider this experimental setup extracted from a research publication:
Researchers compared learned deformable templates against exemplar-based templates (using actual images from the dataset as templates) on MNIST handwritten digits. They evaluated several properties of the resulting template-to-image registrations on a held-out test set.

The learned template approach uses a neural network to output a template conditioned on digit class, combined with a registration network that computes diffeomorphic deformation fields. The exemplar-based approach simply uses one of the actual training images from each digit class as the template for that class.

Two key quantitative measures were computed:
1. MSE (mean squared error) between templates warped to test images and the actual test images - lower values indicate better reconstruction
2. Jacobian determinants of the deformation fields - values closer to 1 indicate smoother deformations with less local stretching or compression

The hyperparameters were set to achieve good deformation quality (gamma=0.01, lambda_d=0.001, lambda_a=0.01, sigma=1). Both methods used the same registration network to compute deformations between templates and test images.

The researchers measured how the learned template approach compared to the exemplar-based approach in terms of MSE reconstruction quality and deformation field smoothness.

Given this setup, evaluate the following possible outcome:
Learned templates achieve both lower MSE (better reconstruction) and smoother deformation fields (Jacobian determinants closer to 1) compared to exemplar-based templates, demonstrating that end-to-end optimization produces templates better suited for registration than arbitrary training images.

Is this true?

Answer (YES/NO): NO